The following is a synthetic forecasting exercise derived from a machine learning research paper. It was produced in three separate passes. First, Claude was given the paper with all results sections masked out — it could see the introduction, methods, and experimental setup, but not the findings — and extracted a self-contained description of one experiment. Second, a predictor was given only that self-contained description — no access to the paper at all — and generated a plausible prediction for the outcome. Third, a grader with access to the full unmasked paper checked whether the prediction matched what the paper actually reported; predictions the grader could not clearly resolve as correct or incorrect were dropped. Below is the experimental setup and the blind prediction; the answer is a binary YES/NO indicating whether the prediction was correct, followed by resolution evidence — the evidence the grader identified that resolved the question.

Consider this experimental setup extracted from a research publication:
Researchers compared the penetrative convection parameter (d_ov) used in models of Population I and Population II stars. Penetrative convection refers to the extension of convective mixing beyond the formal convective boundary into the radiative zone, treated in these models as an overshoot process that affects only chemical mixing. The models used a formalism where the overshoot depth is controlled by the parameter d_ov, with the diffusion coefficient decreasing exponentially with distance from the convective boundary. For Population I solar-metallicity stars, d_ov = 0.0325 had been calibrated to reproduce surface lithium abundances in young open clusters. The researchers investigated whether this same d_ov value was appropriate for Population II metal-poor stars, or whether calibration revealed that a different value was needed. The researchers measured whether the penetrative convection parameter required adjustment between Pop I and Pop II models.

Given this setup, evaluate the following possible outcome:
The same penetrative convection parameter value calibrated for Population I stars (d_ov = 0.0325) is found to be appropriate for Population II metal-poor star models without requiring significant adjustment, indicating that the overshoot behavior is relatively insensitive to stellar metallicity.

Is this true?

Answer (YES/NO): YES